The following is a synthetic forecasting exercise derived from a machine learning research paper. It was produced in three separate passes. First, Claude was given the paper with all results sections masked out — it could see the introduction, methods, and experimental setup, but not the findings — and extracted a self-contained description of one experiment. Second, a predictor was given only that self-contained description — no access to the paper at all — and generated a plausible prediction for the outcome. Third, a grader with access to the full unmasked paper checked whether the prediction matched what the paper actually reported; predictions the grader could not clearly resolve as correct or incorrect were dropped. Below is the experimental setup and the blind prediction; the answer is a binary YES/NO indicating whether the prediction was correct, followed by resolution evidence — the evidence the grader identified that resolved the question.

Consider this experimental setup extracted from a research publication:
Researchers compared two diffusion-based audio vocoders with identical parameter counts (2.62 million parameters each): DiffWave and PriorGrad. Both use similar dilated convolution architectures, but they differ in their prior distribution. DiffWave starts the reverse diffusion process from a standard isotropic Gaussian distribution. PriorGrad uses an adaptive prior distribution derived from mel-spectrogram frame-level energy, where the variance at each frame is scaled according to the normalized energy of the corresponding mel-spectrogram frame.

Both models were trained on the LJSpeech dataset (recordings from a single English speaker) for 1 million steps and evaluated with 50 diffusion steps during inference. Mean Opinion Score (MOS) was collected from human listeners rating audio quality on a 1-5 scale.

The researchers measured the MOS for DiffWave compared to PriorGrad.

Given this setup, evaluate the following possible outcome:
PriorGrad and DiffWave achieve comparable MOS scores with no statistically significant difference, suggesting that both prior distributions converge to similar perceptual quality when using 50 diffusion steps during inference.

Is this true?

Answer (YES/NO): NO